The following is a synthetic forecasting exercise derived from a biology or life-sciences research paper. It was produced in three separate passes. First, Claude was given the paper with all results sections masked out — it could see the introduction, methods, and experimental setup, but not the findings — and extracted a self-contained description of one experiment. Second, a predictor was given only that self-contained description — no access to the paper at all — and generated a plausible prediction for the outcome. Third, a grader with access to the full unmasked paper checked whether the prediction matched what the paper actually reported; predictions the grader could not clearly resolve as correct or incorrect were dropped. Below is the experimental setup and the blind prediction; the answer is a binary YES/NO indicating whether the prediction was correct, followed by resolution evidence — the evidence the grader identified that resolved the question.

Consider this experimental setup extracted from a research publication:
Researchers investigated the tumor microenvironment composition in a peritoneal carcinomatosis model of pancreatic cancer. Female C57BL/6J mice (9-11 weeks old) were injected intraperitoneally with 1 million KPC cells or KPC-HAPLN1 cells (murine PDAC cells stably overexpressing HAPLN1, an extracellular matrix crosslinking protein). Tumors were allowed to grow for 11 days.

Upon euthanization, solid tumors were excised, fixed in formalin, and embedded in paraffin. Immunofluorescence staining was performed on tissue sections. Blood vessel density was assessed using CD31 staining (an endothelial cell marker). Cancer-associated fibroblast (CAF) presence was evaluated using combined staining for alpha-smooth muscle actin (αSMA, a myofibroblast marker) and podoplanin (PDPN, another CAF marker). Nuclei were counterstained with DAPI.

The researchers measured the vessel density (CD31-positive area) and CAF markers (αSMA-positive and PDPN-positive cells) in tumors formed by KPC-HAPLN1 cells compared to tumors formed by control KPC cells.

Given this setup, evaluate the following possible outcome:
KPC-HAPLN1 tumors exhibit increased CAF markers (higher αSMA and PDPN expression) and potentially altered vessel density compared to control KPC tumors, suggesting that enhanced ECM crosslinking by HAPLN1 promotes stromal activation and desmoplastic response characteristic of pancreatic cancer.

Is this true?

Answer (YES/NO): YES